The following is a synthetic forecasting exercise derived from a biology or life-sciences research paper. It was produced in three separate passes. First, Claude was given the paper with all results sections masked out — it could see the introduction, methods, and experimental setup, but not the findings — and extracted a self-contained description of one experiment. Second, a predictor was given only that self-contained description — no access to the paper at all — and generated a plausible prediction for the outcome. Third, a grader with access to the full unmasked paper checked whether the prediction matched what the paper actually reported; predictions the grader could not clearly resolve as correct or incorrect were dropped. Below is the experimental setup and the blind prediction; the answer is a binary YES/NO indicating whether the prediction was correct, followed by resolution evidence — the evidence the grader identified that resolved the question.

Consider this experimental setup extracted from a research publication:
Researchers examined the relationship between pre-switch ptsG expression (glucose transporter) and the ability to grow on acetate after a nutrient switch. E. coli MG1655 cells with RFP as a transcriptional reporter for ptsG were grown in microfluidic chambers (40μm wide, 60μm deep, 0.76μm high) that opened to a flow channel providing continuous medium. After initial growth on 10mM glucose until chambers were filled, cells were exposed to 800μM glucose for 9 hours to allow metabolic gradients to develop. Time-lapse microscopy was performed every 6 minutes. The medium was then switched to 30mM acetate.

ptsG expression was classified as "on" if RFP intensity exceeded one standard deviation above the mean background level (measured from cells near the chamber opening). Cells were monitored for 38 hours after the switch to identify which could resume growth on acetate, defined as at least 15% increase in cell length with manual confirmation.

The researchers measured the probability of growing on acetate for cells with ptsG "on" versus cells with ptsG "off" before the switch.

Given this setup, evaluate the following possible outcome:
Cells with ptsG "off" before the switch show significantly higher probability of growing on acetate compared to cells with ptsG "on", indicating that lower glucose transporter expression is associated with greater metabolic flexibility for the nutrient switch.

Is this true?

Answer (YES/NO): NO